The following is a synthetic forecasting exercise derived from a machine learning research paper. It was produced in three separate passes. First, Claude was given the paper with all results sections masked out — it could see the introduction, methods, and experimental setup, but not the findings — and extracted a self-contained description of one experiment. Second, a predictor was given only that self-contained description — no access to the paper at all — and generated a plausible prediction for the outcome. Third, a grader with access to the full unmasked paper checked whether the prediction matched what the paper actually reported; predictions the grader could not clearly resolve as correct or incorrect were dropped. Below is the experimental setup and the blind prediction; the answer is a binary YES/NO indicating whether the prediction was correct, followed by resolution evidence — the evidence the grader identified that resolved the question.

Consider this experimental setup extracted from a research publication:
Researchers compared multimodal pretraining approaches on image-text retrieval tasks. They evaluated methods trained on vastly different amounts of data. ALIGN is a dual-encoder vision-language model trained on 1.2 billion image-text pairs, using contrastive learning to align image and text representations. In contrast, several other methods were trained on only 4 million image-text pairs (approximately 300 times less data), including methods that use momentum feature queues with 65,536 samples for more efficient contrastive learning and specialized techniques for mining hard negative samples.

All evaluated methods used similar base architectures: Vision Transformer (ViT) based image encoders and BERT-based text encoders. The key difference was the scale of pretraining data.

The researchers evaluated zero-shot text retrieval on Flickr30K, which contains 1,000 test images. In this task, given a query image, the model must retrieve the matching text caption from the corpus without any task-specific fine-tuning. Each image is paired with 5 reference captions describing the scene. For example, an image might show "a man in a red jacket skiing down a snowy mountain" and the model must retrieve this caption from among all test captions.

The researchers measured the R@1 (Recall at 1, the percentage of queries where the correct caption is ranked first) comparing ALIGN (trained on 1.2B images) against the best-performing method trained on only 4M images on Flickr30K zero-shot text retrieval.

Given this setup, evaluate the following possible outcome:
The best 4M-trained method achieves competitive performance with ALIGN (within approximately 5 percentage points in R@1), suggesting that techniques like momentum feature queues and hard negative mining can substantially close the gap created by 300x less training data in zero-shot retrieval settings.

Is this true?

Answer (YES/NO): NO